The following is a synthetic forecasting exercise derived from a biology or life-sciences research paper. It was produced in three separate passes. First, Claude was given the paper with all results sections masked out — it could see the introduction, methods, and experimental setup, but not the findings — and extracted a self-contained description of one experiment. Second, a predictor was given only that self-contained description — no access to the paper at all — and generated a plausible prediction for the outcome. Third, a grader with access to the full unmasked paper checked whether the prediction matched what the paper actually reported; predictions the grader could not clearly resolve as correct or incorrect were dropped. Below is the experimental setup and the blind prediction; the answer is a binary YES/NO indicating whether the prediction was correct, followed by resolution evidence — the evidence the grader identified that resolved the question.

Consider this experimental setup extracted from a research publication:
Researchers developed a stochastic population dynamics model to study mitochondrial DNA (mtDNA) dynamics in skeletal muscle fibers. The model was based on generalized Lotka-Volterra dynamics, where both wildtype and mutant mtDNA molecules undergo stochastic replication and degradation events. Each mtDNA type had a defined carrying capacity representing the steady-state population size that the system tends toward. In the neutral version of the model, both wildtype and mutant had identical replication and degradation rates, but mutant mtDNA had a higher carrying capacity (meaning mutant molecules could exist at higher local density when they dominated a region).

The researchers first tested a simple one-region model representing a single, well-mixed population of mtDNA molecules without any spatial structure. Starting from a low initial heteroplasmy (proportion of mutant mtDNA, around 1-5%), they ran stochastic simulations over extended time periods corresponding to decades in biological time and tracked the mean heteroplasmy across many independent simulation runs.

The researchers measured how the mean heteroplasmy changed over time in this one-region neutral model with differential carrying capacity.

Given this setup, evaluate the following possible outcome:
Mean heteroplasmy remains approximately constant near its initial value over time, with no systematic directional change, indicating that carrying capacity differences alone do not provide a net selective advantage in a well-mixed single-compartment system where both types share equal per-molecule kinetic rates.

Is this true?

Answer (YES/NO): YES